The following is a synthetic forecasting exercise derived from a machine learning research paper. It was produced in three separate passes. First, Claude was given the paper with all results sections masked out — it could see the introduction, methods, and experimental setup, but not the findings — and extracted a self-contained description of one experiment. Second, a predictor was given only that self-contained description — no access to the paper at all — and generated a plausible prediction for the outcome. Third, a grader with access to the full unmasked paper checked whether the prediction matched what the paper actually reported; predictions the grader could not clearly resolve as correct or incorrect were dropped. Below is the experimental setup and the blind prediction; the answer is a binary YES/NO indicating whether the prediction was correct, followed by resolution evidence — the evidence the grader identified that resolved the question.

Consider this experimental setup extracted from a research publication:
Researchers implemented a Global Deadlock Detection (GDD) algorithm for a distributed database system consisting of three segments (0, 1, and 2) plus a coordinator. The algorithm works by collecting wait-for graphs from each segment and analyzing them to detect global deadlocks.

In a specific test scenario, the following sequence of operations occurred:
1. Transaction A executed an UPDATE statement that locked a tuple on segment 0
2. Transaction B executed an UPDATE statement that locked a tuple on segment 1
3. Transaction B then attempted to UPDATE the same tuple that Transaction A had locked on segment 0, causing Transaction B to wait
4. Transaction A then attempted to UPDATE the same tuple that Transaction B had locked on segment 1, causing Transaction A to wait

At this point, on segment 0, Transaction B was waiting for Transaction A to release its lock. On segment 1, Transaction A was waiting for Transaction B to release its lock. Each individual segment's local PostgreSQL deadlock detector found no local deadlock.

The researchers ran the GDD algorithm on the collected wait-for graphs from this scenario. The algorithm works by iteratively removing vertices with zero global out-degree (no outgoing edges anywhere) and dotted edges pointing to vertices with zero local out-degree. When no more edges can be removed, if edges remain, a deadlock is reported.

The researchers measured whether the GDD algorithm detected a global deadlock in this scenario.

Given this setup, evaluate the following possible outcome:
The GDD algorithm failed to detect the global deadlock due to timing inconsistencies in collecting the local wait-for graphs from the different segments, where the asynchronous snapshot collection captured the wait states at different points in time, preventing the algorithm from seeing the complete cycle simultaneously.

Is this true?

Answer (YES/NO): NO